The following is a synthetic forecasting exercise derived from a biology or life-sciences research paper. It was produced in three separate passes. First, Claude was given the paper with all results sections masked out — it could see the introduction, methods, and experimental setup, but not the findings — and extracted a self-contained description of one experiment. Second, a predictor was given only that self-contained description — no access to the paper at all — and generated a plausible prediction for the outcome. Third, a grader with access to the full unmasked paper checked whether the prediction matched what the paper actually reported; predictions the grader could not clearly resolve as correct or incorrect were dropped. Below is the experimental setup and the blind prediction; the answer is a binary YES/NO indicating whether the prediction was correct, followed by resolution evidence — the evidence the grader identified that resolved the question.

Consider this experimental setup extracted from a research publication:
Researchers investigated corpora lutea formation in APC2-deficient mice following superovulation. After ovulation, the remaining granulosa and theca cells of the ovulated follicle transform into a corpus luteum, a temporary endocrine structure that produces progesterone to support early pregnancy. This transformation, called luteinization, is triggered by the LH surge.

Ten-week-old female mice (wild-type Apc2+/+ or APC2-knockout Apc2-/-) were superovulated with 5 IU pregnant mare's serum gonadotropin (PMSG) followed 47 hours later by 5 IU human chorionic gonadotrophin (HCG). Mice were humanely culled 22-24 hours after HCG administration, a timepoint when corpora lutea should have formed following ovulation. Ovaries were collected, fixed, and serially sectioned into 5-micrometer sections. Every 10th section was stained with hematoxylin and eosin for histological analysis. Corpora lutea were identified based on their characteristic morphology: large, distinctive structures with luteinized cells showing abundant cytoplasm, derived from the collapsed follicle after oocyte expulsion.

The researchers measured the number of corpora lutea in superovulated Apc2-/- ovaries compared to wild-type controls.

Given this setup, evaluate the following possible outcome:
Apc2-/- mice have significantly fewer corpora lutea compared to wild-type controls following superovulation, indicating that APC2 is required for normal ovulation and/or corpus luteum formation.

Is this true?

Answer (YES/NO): YES